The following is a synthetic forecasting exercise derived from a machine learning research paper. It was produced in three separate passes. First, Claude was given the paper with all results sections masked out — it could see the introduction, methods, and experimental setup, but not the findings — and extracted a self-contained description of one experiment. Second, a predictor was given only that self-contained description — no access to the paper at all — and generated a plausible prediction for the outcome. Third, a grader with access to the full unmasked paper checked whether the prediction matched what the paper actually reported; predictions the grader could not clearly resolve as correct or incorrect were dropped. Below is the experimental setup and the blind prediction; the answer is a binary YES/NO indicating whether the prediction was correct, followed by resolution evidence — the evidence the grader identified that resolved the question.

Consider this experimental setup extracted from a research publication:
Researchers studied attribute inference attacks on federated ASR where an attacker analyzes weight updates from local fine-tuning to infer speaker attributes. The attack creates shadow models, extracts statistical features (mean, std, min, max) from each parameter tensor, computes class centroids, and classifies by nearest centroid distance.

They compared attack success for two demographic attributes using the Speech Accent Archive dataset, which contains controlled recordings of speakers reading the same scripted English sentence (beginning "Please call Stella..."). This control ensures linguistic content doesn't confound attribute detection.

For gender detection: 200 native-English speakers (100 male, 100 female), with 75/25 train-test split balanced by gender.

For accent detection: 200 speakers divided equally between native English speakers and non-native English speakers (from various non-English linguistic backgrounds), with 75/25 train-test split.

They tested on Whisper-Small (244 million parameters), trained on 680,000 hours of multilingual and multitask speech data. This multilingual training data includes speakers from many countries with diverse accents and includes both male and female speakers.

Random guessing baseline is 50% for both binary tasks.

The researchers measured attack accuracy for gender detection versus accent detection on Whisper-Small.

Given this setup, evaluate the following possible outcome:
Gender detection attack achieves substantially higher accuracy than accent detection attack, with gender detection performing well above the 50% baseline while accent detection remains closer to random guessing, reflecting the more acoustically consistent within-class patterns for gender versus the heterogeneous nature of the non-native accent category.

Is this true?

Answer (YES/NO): NO